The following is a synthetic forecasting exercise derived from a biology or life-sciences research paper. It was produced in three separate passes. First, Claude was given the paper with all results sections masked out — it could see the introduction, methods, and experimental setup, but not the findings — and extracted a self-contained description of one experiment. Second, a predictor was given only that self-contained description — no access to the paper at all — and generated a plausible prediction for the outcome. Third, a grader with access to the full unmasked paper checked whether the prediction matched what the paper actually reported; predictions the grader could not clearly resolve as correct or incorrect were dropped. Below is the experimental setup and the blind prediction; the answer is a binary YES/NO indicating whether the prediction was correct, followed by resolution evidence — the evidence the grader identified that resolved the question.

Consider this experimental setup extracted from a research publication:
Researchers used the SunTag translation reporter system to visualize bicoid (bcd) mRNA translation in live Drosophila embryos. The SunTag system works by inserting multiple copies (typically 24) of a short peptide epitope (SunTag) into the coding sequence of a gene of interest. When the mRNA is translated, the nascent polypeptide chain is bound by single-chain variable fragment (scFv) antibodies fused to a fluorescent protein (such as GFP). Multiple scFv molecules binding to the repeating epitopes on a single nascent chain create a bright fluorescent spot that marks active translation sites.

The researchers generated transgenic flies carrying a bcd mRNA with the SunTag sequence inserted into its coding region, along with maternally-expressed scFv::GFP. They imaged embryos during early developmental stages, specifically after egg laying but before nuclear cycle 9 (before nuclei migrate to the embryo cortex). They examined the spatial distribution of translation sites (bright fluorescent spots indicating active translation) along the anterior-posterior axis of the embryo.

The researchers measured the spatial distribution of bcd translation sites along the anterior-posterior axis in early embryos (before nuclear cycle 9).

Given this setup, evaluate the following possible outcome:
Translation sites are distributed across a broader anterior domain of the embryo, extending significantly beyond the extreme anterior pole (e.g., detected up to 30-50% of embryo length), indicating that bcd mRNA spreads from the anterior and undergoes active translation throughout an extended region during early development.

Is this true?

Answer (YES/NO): NO